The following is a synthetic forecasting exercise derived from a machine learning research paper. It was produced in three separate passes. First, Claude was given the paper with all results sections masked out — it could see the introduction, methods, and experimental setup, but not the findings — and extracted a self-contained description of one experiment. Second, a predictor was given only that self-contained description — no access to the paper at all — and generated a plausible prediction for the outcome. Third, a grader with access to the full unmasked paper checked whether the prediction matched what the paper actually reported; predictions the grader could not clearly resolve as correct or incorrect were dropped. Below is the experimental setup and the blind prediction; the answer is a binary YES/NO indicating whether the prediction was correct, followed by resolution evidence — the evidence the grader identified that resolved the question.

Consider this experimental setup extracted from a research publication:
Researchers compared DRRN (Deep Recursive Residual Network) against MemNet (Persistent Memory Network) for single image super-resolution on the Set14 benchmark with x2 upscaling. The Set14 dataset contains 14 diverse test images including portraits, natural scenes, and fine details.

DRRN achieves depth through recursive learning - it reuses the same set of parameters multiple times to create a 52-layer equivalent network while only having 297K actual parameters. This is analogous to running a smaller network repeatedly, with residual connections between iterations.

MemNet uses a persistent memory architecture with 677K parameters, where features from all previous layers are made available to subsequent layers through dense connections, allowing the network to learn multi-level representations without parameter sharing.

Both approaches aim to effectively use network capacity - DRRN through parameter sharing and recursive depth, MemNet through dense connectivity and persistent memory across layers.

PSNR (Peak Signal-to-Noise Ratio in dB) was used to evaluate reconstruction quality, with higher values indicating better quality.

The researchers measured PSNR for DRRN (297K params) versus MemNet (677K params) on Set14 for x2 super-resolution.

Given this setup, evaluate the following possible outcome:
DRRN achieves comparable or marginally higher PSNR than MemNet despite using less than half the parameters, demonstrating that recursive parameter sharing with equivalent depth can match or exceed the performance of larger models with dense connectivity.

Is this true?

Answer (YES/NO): NO